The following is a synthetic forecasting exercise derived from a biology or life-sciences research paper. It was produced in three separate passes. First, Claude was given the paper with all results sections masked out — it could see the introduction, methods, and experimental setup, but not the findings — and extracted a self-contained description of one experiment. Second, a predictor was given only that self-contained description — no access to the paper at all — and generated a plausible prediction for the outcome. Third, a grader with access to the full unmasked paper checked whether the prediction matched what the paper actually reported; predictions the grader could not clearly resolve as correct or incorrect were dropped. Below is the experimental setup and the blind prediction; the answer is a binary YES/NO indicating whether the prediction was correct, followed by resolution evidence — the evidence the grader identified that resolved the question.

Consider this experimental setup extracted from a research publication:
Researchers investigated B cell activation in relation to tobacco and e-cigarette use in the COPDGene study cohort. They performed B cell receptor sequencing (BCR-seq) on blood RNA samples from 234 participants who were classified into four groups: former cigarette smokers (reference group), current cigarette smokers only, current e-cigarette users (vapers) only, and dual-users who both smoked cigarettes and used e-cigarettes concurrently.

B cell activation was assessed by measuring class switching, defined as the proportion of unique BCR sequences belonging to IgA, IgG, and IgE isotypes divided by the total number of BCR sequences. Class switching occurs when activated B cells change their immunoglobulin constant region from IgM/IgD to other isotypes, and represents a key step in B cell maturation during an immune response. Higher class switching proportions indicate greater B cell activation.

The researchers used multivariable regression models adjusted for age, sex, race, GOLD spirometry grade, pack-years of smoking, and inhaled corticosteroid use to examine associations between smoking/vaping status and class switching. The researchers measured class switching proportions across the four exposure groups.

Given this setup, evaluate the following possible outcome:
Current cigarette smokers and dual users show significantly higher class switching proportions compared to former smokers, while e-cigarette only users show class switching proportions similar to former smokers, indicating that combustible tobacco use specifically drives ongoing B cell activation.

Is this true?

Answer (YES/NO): NO